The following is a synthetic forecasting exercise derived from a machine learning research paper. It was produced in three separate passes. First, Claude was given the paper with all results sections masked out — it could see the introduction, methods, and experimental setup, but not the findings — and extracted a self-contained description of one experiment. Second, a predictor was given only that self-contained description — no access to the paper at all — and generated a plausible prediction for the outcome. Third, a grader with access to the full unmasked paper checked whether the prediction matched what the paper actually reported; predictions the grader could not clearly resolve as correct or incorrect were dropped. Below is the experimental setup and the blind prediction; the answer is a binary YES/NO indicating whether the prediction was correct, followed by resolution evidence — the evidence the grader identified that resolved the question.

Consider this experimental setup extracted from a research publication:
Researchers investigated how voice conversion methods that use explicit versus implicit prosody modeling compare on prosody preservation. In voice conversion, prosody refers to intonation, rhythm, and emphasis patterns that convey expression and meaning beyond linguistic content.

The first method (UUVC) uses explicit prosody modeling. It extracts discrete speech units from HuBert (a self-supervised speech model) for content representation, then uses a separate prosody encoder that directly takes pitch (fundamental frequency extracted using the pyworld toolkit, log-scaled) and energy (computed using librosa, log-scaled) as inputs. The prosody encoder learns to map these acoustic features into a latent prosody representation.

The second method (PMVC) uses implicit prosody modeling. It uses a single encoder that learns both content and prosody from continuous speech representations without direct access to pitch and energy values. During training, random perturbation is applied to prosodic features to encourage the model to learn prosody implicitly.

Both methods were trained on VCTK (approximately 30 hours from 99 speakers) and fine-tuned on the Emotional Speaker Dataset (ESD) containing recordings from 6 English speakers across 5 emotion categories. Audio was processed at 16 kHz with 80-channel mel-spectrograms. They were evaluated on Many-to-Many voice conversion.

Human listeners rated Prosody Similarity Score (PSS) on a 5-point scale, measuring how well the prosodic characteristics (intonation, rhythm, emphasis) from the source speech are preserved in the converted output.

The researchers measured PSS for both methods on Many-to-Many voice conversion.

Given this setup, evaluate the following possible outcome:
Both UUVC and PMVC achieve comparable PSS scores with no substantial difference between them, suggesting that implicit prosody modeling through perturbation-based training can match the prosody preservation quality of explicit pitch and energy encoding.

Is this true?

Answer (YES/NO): YES